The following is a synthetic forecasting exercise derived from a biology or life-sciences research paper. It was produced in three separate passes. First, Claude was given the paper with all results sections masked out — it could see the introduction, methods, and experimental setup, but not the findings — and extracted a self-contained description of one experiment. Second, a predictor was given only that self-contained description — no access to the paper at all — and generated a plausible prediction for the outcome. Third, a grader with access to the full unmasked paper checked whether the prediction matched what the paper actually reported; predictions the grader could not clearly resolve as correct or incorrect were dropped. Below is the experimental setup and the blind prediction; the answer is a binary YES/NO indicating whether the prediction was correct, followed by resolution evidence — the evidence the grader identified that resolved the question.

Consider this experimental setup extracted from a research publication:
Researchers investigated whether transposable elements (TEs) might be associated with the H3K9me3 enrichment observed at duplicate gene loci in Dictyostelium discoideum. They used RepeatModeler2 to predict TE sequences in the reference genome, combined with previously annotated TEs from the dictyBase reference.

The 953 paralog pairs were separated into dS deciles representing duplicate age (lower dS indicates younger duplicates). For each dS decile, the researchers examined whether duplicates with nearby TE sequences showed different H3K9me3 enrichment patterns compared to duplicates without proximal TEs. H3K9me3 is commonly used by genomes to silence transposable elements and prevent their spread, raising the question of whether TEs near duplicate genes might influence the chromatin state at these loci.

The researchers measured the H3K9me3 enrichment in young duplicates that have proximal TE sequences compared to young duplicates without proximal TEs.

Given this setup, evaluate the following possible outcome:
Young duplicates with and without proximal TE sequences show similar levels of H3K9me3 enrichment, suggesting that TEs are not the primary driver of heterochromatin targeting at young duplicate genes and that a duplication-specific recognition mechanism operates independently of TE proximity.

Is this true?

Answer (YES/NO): NO